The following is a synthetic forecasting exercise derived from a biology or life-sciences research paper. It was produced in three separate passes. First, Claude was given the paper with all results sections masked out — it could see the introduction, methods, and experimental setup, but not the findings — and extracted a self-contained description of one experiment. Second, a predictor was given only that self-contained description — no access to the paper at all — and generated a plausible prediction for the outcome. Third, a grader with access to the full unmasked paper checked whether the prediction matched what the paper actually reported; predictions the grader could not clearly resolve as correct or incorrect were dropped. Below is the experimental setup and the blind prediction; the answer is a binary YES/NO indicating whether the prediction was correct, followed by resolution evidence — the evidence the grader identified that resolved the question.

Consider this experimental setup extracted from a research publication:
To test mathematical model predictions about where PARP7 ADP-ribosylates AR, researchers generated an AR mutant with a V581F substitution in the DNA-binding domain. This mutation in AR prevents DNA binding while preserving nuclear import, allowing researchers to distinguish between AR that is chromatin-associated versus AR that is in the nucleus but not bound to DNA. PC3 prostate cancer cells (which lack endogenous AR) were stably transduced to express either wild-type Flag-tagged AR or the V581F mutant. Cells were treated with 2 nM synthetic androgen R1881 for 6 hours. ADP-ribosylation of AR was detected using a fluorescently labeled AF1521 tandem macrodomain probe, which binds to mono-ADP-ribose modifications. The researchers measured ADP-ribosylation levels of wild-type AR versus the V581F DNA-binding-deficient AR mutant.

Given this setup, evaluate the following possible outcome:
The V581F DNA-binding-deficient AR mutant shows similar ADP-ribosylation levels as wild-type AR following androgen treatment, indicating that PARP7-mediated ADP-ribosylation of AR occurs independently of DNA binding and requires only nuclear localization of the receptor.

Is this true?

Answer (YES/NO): NO